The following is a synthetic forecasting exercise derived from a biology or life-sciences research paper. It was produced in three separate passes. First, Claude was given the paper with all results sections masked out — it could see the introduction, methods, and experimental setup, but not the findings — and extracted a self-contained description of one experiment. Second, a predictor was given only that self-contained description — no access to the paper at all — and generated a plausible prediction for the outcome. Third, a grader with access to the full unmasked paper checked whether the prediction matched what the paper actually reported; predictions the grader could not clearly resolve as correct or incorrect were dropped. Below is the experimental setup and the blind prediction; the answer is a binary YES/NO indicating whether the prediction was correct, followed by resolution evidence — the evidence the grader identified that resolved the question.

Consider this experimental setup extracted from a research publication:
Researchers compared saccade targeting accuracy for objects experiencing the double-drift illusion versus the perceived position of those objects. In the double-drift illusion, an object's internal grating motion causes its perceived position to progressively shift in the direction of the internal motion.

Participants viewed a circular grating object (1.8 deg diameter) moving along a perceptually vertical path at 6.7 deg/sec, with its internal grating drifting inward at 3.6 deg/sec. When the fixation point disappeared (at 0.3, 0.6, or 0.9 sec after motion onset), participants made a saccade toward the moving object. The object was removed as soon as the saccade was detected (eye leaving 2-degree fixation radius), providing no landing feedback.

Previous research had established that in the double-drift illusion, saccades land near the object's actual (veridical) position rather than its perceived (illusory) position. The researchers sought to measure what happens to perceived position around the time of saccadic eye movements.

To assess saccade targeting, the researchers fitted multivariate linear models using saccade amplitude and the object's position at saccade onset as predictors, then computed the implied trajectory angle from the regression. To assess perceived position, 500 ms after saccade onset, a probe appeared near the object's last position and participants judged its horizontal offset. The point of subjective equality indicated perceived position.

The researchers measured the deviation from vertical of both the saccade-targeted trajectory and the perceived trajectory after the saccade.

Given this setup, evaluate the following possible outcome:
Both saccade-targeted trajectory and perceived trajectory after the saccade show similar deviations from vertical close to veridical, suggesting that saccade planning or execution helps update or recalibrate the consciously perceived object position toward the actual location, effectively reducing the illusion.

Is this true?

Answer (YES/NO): YES